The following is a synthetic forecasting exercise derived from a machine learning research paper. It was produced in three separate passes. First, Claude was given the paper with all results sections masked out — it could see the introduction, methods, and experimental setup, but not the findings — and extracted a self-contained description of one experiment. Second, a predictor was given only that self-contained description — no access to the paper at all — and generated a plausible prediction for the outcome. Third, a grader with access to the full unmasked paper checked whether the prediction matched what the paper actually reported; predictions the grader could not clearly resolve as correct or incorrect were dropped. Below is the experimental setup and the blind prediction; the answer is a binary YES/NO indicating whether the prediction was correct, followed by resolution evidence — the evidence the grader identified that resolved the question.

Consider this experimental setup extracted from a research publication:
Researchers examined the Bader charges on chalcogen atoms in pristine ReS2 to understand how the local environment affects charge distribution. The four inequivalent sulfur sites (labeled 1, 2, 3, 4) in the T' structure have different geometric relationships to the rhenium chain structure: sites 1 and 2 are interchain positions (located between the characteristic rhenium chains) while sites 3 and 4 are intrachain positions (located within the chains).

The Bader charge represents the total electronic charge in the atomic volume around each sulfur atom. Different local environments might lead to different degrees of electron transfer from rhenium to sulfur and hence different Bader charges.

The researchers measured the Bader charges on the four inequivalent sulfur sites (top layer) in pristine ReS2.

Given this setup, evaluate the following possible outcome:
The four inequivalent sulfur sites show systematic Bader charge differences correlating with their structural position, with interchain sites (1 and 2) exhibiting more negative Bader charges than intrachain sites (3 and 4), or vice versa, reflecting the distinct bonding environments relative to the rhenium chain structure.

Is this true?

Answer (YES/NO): YES